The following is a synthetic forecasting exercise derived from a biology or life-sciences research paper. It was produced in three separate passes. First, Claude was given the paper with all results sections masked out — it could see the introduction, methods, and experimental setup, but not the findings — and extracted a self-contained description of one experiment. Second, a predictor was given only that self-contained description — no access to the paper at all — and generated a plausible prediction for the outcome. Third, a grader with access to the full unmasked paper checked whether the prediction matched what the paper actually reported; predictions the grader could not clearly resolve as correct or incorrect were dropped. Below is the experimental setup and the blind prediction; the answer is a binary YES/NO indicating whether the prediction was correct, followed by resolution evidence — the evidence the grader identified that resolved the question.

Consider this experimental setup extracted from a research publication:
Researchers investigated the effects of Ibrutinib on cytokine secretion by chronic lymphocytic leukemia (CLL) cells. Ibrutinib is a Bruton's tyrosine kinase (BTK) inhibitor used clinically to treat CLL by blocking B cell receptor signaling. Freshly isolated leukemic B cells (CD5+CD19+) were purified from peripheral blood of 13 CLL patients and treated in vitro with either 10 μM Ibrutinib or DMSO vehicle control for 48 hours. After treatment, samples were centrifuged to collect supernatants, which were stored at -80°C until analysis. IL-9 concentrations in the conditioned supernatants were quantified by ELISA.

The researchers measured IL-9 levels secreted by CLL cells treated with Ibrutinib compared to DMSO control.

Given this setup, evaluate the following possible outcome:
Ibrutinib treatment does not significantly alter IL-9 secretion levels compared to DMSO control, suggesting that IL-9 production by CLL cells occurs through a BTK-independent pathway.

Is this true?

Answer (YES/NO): NO